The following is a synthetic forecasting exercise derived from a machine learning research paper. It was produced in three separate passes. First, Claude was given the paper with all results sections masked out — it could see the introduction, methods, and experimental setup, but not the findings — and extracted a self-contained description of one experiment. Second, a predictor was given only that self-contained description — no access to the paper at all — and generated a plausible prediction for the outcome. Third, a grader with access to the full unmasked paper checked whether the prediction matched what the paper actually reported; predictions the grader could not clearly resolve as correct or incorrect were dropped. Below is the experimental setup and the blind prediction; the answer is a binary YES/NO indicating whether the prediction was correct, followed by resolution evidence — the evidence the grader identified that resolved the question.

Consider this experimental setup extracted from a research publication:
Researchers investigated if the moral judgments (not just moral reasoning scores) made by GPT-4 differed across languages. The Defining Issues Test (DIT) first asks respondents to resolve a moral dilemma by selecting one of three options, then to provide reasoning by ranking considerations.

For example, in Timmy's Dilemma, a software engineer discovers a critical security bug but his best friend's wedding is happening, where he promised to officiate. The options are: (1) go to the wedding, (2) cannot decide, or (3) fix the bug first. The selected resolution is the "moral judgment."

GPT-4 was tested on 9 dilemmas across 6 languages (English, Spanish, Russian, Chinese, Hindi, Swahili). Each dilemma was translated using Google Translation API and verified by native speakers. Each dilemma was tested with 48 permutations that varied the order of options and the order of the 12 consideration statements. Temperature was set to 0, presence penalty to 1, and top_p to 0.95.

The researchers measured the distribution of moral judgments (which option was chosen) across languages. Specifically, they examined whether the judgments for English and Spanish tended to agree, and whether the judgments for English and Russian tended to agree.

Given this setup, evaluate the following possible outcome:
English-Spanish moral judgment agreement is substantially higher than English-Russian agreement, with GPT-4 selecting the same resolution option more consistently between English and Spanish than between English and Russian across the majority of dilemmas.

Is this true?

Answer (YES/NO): YES